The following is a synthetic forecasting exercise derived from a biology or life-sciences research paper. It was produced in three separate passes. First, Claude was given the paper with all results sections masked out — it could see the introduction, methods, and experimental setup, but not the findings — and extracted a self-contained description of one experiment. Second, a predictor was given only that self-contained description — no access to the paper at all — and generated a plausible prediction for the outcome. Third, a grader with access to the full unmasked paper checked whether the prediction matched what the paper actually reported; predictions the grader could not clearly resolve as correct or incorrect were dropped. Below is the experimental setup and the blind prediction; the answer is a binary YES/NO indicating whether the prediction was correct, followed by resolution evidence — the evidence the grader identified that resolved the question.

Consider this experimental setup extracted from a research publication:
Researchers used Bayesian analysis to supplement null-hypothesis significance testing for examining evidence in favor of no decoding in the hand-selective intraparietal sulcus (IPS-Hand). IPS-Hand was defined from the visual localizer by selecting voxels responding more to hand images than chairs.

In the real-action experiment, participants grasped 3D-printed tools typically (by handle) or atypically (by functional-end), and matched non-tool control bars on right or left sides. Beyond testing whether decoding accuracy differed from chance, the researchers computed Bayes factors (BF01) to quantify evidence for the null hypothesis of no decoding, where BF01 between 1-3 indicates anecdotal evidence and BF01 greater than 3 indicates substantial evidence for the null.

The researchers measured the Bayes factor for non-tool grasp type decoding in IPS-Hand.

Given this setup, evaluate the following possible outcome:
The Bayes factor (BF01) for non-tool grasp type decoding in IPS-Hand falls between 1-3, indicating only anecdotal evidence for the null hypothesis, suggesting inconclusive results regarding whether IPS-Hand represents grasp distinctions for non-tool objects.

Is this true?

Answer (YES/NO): NO